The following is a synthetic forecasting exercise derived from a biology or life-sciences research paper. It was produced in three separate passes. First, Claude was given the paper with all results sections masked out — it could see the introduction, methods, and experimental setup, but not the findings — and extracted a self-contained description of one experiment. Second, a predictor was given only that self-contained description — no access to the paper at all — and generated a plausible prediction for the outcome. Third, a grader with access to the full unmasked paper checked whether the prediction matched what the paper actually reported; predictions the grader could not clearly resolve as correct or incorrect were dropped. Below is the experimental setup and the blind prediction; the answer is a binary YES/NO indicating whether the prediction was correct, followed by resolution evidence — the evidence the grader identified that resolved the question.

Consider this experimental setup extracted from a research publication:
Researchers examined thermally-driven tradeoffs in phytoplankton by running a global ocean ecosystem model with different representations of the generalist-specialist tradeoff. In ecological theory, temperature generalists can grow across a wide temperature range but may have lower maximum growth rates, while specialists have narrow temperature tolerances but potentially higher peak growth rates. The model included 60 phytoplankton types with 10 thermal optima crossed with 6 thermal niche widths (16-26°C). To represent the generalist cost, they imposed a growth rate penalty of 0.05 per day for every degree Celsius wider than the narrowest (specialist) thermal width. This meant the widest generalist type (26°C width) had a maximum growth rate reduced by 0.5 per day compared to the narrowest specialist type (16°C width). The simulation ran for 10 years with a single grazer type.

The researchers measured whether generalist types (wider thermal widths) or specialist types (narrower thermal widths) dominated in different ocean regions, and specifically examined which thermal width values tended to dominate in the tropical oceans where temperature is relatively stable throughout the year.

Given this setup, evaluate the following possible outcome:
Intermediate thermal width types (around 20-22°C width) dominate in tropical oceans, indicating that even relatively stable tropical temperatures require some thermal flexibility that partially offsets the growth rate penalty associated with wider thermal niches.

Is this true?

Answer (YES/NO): NO